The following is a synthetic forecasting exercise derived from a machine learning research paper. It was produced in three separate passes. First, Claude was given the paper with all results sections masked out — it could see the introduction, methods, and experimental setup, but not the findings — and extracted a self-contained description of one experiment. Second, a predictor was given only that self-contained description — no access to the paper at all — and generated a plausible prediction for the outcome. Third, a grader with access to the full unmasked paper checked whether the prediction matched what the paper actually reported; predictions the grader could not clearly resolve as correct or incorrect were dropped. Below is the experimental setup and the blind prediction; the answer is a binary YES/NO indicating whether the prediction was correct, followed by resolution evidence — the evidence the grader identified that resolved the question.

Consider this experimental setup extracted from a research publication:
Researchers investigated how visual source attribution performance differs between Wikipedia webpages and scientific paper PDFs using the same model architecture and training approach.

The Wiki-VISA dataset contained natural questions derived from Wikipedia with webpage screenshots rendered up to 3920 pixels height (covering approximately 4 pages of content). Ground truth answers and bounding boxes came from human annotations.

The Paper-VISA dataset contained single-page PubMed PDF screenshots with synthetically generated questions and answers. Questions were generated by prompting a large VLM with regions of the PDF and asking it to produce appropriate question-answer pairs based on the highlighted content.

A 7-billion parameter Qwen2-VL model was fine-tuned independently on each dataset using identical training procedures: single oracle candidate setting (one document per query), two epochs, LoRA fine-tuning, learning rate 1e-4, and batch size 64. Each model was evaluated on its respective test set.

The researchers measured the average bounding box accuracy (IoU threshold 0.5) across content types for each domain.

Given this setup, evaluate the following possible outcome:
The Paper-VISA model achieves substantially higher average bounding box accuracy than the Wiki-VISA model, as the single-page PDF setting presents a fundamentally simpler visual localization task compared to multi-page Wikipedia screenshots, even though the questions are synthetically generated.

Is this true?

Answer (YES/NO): YES